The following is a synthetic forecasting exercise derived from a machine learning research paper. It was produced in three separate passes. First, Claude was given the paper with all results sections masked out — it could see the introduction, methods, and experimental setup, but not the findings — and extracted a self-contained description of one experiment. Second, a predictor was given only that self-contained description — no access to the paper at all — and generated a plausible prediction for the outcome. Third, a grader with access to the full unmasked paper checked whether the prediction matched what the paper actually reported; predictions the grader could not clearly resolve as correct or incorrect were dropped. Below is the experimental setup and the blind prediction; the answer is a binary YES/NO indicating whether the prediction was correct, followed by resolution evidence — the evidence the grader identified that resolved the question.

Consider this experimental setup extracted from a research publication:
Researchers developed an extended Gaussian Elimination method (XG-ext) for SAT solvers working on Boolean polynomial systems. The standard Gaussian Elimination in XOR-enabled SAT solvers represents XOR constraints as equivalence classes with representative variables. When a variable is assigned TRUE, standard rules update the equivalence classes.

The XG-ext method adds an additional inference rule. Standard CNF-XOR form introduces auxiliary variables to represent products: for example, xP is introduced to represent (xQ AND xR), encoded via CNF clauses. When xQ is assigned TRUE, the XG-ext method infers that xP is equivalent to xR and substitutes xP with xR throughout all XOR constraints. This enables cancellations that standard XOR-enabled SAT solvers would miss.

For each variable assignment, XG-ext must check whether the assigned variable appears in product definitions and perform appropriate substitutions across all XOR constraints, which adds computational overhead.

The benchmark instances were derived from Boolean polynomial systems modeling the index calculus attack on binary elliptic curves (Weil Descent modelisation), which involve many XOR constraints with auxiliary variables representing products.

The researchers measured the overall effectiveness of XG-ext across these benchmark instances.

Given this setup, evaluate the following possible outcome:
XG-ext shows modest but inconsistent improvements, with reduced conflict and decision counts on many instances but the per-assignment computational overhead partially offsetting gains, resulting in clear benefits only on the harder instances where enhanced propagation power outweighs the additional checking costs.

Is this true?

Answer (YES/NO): NO